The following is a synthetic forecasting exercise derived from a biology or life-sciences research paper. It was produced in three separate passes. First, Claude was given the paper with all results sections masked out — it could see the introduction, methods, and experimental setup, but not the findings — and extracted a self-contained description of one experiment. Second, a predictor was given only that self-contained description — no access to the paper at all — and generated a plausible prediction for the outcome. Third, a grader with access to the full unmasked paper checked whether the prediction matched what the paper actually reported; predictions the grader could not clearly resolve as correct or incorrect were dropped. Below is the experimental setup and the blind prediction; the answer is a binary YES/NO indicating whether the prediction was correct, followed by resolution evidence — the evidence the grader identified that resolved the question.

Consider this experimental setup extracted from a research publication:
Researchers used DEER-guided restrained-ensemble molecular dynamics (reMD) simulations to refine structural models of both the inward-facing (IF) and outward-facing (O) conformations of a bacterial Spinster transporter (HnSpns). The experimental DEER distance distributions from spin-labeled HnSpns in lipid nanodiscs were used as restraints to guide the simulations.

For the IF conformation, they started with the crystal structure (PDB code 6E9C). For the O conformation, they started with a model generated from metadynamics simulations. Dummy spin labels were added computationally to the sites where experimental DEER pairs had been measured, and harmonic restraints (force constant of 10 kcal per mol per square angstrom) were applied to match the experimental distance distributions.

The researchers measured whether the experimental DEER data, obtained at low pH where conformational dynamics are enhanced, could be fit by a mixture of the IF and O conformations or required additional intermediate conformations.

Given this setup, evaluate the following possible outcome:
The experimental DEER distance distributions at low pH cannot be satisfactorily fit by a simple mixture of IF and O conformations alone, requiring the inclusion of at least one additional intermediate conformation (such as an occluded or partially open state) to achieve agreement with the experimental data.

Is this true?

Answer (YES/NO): NO